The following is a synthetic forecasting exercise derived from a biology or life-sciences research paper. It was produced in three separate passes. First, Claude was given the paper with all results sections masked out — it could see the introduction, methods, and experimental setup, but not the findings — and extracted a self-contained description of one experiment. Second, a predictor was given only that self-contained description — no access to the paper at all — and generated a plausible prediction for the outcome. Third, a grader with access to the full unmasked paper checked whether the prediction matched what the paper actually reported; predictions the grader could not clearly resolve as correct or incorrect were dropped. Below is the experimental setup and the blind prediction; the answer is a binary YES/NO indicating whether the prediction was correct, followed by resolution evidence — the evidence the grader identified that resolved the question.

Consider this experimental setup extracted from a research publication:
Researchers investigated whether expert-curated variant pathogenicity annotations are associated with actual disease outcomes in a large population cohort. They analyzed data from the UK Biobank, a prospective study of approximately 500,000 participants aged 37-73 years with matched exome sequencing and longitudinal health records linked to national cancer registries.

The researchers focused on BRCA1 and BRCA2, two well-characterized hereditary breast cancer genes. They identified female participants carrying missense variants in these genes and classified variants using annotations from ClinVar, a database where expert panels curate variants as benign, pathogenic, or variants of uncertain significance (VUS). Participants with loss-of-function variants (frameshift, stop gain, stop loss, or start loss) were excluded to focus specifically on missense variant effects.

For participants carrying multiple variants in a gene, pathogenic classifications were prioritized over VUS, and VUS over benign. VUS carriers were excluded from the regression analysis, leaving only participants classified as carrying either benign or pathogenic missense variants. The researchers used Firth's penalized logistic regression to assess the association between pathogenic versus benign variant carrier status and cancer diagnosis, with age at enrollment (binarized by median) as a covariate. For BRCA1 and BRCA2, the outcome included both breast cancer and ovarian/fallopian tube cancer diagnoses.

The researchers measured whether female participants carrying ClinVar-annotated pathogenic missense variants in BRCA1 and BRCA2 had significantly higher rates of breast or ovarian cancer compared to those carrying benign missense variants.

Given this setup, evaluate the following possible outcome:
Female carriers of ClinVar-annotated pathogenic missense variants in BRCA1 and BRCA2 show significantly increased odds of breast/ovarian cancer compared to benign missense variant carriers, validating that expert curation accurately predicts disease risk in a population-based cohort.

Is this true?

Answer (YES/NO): YES